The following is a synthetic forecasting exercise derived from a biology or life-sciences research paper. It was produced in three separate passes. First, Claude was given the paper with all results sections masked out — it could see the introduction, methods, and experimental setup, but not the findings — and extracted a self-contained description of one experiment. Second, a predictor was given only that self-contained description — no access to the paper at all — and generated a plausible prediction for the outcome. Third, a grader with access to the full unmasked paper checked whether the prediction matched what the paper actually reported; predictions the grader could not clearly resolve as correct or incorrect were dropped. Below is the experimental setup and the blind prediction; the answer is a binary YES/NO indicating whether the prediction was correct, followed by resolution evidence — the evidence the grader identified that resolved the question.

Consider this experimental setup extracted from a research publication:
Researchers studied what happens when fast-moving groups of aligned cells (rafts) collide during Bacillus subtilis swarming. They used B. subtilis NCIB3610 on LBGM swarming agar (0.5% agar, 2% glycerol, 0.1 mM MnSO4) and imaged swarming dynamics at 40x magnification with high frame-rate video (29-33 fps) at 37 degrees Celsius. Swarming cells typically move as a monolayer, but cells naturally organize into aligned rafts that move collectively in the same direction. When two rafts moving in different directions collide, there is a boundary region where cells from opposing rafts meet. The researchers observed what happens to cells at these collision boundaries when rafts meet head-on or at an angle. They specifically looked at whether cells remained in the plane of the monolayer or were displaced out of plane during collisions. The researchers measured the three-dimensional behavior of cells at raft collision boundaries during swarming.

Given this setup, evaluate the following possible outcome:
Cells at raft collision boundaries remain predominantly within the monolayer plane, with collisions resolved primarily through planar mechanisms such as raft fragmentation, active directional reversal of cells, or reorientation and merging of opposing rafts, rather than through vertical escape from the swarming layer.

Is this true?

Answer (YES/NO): NO